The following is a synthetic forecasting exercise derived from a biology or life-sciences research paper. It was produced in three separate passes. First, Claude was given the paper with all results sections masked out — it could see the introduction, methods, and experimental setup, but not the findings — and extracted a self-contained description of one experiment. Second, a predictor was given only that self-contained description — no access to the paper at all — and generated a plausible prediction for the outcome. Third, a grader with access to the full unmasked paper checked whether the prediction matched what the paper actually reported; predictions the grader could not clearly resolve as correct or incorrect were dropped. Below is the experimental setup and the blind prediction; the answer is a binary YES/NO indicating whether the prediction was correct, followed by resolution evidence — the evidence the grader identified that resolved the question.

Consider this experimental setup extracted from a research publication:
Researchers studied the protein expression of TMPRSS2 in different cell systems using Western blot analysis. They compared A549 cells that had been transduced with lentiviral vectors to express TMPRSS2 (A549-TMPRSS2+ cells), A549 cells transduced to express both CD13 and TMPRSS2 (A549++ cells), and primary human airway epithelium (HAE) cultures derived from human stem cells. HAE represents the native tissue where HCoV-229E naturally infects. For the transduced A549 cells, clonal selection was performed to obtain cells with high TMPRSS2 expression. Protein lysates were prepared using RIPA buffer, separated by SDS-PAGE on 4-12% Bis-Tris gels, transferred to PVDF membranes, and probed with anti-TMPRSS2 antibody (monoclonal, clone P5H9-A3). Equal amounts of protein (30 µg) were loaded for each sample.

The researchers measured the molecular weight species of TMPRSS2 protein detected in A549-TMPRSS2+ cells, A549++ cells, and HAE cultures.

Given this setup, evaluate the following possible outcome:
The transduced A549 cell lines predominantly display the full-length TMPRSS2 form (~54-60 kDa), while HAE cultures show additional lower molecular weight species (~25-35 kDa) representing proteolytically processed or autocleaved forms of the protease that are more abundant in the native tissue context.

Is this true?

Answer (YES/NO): NO